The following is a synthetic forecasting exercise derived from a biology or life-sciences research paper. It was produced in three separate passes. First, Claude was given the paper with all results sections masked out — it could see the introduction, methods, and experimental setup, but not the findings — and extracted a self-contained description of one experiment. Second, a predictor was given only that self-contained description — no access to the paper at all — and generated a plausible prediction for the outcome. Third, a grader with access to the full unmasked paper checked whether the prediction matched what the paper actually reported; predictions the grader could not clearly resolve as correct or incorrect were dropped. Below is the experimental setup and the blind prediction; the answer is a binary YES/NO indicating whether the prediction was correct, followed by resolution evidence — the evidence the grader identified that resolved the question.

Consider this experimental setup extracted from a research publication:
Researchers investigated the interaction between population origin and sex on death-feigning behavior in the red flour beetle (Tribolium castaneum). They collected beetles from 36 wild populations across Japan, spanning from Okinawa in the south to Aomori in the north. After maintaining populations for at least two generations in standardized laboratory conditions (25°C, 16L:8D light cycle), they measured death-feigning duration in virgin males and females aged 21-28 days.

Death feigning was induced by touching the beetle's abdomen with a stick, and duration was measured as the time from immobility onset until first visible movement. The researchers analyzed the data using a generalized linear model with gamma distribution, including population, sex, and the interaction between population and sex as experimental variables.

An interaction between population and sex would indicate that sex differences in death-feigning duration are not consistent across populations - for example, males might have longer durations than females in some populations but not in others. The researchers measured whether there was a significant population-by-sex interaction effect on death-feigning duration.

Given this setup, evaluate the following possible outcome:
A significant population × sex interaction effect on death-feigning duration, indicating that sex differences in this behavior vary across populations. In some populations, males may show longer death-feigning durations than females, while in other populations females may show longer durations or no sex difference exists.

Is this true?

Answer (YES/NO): NO